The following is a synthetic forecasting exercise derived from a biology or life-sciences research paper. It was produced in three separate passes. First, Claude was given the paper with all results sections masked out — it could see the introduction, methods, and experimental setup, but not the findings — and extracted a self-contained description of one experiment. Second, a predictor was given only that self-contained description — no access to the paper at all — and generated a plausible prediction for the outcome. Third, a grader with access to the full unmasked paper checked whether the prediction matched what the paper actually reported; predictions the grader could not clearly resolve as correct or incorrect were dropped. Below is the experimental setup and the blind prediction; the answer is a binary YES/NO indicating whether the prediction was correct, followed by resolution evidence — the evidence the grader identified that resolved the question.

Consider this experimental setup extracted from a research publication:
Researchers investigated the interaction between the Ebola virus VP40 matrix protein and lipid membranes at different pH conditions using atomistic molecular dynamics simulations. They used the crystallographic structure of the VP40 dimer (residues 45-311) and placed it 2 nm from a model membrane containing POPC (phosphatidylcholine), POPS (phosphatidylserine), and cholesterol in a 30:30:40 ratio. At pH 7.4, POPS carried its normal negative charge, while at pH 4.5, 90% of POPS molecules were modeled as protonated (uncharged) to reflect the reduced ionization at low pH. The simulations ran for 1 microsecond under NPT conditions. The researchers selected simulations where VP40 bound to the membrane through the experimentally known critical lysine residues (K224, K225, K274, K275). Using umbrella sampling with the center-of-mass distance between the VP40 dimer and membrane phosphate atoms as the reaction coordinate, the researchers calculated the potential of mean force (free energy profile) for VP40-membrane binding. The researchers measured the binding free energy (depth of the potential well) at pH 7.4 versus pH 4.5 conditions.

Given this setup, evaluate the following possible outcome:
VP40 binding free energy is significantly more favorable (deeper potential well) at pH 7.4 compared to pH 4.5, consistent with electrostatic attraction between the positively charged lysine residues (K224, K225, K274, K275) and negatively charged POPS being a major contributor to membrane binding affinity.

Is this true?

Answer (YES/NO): YES